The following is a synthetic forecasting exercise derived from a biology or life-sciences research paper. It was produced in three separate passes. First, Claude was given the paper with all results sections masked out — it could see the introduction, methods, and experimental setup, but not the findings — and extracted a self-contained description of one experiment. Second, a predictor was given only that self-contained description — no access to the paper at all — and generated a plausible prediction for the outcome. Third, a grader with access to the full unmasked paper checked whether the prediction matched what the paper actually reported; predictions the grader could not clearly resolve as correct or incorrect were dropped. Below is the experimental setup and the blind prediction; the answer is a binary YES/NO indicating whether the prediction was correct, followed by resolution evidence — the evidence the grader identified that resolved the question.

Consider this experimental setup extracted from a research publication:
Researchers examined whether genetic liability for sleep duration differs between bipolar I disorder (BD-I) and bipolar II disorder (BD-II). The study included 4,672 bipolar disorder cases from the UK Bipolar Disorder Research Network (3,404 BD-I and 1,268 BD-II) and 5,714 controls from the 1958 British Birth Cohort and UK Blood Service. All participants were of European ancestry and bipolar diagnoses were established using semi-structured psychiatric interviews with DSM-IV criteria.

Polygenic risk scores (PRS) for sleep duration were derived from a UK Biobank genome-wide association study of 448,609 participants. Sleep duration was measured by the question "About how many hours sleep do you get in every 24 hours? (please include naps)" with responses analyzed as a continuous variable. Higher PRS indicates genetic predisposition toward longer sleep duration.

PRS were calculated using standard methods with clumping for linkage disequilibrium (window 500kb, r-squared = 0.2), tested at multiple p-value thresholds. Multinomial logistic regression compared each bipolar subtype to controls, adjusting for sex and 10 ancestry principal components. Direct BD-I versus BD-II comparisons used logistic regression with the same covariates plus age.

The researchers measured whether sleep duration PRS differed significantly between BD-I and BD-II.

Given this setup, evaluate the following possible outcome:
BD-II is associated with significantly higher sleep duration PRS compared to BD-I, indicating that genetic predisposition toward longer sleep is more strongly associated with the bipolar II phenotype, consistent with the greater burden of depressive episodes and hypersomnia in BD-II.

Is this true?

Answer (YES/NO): NO